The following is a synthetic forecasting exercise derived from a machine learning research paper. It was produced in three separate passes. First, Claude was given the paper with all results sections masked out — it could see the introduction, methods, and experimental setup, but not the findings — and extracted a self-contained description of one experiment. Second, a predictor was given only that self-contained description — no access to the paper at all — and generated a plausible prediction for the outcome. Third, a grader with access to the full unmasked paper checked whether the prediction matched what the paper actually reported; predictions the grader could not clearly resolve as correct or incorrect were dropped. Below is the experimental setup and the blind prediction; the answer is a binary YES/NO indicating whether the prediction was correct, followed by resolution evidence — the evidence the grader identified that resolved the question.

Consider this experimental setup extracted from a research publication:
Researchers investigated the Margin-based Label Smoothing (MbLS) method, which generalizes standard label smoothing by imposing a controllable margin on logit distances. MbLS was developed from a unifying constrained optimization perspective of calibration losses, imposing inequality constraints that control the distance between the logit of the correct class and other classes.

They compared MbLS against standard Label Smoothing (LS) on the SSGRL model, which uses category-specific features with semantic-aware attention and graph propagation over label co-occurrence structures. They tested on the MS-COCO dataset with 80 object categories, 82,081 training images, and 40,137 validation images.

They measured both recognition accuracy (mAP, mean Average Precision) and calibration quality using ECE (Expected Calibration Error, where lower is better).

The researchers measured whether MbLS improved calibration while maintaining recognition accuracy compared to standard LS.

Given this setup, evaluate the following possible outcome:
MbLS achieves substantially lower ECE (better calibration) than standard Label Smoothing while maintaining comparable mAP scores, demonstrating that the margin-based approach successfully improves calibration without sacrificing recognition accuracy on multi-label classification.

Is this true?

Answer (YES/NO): NO